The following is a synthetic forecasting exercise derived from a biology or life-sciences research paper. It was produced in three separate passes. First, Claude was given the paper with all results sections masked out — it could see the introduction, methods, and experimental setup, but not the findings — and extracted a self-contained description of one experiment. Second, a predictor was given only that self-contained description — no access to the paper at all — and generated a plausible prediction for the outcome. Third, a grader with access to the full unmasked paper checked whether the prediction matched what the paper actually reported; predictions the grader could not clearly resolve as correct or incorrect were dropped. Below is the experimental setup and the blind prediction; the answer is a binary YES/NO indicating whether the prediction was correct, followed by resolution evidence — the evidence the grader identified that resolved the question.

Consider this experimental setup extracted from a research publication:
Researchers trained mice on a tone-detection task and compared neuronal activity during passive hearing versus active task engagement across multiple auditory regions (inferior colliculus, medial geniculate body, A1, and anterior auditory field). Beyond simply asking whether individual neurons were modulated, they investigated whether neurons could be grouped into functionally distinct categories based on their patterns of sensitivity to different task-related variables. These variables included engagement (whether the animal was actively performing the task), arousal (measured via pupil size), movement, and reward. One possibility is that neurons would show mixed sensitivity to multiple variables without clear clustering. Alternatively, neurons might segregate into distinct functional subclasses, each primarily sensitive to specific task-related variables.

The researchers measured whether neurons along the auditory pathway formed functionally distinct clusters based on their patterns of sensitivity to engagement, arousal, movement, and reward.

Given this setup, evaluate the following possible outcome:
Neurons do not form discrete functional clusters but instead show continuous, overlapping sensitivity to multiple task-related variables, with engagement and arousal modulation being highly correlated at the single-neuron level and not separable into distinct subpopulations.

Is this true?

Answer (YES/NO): NO